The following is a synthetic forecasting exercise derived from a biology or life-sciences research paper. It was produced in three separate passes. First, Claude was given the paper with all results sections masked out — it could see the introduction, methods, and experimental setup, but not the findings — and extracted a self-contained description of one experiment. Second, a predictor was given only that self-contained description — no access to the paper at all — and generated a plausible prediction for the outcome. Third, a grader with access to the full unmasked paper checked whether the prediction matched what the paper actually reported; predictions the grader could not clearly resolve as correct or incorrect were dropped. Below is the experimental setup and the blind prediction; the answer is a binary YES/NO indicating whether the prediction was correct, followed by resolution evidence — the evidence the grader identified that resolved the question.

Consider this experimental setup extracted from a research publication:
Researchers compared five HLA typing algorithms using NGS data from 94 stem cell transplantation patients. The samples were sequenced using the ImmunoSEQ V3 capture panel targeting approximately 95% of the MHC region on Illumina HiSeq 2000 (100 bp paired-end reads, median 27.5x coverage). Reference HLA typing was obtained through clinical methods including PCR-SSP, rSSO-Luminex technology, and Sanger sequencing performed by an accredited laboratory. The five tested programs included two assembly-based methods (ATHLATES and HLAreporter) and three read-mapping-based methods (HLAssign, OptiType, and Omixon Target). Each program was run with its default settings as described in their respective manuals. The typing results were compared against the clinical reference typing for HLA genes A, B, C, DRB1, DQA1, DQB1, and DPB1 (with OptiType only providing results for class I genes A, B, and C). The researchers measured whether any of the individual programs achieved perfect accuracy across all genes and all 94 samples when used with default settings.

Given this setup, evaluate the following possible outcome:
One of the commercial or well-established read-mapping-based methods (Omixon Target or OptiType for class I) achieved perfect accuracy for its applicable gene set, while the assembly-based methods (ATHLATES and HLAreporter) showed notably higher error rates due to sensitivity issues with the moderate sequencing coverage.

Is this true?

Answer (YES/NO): NO